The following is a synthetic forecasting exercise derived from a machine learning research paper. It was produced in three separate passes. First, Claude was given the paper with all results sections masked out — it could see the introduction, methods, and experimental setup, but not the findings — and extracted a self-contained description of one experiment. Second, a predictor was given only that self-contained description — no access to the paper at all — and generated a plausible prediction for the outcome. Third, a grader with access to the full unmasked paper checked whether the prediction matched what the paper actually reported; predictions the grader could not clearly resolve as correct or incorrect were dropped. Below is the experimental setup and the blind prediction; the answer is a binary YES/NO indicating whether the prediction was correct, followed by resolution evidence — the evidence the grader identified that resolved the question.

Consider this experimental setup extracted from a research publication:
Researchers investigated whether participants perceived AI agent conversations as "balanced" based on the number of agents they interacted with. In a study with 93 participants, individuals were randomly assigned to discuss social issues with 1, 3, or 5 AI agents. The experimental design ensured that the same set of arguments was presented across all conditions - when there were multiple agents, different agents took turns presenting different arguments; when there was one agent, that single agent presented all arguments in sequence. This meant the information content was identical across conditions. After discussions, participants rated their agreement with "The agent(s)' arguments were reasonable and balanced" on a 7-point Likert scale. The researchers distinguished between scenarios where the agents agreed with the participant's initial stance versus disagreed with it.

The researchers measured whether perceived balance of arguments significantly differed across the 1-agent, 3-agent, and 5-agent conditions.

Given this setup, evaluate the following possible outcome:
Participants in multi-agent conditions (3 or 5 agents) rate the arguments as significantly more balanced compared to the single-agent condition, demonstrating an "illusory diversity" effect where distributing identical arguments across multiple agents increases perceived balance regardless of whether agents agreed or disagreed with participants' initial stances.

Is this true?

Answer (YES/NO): NO